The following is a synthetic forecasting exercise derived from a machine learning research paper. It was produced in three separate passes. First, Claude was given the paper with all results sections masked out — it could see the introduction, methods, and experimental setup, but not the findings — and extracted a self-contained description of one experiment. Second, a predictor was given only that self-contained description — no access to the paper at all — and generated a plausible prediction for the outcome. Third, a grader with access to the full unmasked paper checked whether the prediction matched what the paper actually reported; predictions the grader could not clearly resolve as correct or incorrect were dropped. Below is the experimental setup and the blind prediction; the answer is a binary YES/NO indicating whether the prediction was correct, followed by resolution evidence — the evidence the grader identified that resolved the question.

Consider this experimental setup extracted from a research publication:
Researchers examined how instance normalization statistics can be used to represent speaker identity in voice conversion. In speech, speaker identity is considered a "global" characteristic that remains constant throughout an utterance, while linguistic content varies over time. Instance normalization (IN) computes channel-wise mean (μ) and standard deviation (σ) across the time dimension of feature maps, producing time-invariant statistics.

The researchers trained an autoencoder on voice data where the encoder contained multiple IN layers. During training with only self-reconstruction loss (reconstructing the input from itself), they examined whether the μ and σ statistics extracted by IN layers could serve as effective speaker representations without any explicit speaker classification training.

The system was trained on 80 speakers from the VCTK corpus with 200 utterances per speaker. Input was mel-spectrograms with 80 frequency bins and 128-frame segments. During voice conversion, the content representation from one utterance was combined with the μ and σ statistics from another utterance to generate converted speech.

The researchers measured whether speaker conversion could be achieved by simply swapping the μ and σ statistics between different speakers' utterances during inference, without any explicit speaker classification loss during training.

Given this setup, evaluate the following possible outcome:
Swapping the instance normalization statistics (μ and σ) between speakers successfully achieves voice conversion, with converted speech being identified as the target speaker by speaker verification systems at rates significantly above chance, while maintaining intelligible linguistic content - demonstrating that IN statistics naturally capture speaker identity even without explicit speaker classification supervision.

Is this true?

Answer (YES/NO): NO